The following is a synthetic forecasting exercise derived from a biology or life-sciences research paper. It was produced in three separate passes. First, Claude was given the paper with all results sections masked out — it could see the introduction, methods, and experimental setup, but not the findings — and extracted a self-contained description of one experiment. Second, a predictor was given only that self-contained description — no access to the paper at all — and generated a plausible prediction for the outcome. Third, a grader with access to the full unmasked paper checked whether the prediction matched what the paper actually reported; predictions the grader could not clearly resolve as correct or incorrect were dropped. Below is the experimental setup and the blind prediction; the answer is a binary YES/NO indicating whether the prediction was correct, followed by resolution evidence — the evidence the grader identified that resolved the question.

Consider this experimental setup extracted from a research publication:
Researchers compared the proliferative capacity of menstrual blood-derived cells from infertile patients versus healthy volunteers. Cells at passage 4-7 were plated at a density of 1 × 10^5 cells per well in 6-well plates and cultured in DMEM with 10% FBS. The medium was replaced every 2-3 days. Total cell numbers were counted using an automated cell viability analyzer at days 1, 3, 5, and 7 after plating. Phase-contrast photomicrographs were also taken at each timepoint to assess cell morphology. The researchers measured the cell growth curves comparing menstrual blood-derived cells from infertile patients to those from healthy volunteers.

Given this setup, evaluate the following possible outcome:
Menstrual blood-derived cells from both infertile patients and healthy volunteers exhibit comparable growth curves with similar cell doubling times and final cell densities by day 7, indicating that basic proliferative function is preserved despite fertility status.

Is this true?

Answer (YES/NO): YES